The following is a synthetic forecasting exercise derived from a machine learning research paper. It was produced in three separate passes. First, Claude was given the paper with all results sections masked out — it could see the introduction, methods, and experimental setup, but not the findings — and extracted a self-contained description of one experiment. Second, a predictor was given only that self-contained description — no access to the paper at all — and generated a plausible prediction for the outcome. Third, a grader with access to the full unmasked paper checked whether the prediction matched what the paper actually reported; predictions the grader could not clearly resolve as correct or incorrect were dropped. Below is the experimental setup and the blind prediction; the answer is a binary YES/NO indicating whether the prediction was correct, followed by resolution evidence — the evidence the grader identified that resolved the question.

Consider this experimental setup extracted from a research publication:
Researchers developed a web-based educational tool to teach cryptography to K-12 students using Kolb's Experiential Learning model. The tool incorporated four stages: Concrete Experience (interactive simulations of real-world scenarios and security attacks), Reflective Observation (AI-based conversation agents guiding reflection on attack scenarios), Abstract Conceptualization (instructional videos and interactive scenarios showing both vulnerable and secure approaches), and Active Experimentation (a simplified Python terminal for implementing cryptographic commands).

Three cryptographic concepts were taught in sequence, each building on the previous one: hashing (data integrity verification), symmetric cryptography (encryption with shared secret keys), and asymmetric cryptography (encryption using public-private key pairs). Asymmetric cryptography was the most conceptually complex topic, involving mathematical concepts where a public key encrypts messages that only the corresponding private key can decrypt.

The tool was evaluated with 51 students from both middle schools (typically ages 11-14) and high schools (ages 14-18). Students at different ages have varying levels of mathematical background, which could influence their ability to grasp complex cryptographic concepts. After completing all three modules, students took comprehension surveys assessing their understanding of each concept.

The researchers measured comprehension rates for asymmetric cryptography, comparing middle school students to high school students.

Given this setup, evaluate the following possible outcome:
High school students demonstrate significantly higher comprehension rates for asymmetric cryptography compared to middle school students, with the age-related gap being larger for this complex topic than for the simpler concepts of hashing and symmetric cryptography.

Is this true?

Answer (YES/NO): NO